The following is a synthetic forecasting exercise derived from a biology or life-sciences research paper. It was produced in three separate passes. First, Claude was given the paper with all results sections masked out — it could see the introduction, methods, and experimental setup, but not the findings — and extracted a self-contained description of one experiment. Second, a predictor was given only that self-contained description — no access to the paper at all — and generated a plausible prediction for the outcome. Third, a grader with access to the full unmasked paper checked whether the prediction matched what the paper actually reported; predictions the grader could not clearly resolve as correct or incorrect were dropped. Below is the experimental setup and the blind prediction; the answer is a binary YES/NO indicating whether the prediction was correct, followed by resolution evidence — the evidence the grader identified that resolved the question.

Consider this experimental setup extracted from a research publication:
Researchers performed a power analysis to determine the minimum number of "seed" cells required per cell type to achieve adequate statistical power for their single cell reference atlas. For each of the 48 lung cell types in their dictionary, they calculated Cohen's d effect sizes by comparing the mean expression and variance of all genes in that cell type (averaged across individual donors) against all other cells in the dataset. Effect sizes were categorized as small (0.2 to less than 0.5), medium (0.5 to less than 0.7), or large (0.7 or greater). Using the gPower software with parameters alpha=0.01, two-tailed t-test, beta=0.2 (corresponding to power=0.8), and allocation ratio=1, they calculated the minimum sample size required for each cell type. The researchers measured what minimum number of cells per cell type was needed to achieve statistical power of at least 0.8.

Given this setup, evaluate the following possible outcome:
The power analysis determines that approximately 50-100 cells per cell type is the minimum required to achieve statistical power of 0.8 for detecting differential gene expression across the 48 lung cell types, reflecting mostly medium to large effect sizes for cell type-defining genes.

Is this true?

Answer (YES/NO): YES